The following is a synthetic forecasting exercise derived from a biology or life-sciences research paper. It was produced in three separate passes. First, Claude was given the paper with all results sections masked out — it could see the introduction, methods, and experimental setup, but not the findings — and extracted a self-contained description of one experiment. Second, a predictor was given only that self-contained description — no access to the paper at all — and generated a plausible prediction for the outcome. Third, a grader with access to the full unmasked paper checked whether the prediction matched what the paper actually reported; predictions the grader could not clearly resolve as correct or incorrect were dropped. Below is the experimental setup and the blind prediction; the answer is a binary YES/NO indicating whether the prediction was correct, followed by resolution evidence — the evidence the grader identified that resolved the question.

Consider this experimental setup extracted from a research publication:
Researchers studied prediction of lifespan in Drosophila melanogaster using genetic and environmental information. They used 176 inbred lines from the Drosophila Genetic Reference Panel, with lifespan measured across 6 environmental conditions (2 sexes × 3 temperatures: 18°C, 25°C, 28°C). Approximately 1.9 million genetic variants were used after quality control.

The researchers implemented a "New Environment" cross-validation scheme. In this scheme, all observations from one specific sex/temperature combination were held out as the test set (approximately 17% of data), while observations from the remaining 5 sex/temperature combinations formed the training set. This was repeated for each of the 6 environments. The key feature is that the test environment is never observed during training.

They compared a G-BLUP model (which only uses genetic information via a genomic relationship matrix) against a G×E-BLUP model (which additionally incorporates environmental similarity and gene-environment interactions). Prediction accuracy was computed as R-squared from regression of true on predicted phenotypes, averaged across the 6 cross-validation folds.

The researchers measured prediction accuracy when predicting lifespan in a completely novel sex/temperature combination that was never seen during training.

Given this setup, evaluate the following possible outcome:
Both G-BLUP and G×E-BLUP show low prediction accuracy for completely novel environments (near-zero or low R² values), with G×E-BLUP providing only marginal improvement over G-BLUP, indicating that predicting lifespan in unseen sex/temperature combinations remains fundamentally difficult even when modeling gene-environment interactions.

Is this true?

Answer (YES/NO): NO